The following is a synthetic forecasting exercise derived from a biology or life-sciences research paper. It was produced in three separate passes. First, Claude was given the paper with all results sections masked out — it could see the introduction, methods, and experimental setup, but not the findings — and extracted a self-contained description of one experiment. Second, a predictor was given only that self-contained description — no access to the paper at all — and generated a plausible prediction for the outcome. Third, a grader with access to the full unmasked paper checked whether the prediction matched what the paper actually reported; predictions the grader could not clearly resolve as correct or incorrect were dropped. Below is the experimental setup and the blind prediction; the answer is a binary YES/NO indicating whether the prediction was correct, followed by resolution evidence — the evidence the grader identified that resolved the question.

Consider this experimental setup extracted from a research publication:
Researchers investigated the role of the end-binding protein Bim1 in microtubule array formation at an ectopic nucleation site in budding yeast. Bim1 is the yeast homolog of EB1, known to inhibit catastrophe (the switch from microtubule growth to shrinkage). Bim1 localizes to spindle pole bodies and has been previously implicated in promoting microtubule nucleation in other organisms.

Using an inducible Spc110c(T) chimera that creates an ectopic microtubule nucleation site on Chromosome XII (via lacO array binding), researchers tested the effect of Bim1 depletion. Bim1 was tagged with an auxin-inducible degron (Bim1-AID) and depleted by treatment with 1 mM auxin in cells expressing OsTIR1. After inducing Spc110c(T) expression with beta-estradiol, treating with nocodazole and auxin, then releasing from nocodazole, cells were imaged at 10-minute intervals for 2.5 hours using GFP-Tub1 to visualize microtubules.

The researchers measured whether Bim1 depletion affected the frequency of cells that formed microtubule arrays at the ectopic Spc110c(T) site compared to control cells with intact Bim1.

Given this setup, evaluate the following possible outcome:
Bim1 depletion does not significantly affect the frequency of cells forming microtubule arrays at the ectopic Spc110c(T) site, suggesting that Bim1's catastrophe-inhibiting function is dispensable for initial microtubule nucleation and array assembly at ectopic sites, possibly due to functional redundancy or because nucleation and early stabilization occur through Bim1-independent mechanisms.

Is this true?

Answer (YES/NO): NO